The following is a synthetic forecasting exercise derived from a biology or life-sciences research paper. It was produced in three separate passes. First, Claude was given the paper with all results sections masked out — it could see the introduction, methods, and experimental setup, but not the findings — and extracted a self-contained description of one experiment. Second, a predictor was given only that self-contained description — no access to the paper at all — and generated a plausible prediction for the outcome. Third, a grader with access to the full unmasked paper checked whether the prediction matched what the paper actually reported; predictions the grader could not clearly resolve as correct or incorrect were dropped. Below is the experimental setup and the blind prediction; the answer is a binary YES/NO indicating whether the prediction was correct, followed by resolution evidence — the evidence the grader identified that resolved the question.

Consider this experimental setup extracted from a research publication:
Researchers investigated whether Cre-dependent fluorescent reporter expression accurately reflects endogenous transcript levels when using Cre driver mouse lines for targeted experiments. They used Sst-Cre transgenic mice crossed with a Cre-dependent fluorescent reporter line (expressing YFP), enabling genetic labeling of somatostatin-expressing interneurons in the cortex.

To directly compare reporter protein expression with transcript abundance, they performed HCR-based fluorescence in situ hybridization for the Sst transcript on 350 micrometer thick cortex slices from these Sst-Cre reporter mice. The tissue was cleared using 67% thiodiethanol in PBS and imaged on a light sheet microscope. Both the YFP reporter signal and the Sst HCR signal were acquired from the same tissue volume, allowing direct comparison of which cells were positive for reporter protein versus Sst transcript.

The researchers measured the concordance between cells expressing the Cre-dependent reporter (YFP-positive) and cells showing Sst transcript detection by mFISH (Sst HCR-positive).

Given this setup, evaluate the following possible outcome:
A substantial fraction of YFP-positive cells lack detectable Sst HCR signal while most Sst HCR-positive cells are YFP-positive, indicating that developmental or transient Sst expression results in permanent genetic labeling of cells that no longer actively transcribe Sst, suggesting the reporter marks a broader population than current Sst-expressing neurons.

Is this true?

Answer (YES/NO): NO